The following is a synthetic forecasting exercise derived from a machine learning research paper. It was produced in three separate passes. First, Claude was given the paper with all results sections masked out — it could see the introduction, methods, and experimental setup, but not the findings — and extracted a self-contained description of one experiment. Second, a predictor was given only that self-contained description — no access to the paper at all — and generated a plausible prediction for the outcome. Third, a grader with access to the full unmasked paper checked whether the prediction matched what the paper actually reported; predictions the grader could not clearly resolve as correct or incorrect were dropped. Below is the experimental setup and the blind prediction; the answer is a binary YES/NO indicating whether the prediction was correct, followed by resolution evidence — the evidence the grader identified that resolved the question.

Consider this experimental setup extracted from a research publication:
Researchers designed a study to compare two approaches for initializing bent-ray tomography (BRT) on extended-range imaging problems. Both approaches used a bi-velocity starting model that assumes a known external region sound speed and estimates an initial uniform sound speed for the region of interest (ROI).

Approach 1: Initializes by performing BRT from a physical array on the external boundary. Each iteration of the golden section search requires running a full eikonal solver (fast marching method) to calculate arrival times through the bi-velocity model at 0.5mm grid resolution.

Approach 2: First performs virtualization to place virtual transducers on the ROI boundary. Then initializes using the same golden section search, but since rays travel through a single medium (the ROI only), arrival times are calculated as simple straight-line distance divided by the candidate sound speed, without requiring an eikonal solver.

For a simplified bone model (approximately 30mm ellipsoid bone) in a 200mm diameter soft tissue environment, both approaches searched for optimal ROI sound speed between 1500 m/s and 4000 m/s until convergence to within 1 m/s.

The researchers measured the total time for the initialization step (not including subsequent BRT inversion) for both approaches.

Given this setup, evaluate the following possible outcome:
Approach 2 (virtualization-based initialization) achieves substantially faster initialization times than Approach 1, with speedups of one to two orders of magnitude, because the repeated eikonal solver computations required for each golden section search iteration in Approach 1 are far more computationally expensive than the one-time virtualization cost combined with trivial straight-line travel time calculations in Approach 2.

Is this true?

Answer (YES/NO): NO